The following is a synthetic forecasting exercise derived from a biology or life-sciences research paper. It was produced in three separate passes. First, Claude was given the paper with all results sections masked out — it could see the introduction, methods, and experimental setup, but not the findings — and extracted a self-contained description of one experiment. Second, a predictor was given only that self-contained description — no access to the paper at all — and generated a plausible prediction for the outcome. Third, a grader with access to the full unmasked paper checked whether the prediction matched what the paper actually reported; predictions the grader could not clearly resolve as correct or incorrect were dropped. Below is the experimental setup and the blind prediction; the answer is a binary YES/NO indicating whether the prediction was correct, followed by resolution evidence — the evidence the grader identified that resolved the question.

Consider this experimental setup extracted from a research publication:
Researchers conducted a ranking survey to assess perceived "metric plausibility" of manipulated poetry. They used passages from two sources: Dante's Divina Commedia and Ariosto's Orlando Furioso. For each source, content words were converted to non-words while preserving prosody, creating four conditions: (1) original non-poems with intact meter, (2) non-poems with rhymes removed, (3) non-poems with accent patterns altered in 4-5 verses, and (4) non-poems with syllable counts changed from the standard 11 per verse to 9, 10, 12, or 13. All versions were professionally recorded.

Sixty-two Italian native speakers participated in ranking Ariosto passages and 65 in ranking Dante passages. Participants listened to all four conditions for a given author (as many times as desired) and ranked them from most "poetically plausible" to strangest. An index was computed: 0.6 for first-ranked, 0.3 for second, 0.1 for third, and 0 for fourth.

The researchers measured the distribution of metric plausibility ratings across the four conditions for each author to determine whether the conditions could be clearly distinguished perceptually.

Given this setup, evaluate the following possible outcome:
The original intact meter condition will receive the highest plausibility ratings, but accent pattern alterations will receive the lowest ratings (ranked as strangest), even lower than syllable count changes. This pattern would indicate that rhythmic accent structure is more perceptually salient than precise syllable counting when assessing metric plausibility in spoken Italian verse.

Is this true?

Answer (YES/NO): NO